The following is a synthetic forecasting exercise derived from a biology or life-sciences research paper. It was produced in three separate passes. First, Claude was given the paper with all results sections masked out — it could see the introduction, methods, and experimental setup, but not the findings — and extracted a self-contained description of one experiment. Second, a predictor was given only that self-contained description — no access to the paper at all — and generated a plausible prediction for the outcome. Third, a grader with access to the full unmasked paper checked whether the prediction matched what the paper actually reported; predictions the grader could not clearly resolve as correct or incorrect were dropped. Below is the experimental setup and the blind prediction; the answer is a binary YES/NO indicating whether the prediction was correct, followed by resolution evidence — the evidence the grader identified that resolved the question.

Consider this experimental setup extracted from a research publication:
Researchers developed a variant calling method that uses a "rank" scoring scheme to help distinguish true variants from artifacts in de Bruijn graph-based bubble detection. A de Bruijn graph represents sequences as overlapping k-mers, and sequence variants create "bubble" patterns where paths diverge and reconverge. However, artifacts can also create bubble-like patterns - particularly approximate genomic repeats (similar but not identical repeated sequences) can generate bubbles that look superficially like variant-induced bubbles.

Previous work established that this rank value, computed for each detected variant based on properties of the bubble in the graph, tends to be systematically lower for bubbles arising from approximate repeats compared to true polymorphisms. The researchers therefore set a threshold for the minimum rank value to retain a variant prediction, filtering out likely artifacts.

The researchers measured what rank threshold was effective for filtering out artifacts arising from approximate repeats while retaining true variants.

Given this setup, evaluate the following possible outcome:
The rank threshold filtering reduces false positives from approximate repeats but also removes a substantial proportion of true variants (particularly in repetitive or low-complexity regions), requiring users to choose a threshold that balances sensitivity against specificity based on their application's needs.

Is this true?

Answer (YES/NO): NO